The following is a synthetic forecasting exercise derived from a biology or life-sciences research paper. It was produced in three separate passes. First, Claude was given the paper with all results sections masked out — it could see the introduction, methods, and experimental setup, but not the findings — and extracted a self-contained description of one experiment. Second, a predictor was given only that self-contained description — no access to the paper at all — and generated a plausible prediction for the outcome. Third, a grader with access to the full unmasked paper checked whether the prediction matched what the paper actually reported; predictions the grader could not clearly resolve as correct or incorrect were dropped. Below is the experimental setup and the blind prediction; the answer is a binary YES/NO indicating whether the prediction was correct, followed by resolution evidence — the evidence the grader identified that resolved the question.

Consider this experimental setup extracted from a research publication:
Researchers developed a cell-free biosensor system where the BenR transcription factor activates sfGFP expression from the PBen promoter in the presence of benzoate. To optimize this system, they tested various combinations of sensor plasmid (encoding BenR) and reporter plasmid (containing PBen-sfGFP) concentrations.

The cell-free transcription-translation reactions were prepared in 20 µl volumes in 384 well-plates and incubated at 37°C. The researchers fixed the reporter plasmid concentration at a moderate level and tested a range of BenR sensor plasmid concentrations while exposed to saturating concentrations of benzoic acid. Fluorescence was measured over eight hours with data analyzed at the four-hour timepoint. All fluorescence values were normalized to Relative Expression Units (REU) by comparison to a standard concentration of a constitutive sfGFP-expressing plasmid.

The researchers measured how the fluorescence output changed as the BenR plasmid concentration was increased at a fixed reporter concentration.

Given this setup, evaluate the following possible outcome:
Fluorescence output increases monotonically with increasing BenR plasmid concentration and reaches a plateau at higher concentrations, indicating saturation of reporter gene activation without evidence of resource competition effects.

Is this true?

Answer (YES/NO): NO